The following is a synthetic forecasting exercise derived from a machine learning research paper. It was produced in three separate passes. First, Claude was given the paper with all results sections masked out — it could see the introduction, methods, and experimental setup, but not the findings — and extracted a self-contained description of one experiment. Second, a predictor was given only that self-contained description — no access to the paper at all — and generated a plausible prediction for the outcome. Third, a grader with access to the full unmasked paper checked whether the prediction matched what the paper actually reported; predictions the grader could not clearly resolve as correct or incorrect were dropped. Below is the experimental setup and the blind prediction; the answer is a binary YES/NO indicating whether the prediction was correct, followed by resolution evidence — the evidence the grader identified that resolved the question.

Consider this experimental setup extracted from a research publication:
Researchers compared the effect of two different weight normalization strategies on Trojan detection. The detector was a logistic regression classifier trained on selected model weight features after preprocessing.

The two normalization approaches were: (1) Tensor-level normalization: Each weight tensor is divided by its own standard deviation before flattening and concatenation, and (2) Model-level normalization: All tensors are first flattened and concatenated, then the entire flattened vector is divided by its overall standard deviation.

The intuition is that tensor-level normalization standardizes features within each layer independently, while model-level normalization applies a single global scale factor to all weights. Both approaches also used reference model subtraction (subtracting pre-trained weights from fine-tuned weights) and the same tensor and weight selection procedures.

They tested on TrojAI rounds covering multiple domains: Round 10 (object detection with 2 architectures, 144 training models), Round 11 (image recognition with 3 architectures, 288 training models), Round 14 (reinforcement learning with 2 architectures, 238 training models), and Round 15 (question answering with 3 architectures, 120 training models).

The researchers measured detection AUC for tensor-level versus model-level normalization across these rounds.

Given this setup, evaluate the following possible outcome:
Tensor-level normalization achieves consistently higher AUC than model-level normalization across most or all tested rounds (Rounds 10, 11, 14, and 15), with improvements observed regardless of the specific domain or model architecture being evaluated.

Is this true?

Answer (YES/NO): NO